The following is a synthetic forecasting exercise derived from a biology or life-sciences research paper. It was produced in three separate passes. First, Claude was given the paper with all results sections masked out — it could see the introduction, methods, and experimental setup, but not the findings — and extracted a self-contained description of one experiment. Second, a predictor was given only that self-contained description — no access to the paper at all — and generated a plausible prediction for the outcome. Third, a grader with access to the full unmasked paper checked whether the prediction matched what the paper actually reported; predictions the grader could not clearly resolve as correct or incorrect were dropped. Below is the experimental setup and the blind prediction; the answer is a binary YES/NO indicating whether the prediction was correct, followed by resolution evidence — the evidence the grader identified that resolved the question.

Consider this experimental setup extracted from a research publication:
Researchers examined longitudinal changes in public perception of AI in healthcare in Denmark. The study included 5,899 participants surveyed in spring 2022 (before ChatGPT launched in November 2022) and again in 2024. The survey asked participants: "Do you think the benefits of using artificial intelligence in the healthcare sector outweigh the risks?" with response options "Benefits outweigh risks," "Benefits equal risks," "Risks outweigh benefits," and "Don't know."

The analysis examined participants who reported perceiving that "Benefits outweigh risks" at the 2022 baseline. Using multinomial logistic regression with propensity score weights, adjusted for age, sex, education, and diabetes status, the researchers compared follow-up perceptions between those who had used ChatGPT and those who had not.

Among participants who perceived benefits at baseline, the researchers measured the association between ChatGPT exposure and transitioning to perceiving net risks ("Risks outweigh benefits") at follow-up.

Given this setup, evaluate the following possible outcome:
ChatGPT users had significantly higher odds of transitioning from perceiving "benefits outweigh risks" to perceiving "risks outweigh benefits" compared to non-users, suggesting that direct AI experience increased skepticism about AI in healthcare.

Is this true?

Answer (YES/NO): NO